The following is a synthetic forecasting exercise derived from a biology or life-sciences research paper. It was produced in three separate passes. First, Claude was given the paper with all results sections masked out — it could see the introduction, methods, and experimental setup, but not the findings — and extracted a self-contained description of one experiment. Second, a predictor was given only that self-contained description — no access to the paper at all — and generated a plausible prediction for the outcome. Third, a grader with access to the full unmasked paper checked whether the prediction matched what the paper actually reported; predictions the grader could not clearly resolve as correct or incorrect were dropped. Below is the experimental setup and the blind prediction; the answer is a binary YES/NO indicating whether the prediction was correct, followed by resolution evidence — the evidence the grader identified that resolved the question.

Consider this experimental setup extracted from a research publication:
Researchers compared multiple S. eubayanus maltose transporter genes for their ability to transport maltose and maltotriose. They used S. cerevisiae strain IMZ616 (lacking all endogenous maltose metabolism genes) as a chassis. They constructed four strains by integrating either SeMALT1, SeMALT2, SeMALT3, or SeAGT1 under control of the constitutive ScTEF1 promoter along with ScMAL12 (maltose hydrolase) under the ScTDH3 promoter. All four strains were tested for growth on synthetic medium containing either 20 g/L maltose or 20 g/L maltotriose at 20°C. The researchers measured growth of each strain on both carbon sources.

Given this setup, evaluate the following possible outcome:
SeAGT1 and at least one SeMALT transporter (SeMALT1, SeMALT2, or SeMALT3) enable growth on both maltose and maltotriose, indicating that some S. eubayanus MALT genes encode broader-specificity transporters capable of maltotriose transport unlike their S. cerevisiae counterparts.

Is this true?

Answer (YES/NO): NO